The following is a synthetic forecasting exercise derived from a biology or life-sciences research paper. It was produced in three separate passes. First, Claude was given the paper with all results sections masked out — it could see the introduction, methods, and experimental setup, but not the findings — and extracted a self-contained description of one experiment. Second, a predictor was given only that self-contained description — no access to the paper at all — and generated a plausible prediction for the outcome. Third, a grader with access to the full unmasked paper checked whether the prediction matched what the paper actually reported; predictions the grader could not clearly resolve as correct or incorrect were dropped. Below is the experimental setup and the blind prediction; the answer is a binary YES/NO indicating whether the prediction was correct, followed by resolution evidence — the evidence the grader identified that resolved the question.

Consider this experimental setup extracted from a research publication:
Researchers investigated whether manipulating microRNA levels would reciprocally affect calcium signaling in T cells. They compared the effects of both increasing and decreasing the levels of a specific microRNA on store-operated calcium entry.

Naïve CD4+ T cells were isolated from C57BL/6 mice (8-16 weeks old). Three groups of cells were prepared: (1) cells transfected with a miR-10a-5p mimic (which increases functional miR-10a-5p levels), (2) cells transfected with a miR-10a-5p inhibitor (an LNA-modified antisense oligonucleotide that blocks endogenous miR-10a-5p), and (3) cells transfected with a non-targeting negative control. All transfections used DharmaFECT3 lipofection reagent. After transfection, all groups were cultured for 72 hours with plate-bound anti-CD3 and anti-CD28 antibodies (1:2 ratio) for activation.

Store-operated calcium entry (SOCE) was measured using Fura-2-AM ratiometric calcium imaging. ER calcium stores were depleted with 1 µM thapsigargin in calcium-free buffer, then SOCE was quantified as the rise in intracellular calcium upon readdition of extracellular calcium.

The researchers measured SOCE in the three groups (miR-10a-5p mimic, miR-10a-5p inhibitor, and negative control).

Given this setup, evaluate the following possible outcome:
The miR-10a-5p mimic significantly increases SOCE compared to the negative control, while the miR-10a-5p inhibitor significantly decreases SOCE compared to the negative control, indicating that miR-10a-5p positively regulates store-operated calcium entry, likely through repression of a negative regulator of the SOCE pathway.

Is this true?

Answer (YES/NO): NO